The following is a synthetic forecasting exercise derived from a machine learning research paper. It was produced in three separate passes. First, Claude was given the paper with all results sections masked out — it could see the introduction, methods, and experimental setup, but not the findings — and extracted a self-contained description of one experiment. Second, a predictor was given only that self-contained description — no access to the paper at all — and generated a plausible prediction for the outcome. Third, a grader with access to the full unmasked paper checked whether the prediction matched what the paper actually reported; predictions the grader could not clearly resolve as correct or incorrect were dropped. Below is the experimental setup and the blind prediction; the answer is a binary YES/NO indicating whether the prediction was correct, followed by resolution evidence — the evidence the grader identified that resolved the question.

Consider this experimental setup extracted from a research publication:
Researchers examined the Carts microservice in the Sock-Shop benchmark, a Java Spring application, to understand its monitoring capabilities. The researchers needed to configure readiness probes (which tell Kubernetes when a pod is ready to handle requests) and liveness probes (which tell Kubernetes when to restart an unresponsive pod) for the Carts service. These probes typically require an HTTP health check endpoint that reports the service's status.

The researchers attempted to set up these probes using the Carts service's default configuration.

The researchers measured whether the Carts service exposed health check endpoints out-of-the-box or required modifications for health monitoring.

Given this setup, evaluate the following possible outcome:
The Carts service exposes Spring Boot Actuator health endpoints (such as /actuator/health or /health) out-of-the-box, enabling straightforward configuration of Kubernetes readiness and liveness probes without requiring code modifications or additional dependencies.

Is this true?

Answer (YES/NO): NO